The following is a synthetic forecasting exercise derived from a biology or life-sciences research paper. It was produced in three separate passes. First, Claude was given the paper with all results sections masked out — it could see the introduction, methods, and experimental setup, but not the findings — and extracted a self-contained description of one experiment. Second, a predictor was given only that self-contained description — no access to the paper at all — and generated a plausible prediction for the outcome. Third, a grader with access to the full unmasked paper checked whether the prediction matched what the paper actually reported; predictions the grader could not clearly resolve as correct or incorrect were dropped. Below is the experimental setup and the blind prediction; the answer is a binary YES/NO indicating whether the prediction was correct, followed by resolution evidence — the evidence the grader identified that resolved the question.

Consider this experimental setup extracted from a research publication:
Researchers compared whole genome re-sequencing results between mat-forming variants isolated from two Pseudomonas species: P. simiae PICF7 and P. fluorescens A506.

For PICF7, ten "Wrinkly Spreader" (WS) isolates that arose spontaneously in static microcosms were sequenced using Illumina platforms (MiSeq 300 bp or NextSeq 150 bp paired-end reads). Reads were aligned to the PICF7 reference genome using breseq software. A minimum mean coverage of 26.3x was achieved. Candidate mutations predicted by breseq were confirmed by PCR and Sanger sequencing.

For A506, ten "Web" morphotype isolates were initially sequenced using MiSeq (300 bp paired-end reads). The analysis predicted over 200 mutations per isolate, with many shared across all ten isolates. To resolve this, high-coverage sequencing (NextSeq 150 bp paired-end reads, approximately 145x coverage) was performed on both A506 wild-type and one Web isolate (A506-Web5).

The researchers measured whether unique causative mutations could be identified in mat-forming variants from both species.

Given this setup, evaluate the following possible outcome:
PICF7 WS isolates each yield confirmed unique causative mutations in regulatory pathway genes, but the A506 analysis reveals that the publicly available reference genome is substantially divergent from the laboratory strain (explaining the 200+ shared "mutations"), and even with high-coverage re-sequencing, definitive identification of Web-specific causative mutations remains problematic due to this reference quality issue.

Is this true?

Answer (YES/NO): NO